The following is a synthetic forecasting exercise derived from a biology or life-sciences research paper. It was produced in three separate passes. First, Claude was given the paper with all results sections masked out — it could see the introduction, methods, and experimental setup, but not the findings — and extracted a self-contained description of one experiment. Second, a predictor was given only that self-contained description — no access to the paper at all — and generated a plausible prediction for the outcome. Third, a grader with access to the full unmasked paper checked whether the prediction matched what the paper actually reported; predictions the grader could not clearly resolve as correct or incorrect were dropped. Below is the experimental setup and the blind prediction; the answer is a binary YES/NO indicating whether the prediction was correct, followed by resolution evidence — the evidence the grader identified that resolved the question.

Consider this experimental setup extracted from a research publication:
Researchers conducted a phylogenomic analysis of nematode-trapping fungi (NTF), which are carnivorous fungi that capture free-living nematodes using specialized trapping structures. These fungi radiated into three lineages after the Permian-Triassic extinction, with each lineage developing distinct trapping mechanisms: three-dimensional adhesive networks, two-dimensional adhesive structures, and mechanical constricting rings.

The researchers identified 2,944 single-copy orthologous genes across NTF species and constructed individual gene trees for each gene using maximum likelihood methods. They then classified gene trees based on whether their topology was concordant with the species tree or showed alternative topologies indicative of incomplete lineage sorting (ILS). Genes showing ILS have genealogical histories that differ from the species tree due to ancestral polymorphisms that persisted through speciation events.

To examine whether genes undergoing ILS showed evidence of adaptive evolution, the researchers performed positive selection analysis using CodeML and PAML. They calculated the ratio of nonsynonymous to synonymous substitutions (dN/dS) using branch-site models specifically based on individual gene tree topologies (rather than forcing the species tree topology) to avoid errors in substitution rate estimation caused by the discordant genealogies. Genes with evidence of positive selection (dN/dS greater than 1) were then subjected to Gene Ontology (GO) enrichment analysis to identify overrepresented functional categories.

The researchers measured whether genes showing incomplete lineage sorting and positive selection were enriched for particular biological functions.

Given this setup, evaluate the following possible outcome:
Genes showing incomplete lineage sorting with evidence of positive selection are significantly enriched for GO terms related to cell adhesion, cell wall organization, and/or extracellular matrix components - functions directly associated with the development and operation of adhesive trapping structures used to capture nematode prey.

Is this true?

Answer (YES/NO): NO